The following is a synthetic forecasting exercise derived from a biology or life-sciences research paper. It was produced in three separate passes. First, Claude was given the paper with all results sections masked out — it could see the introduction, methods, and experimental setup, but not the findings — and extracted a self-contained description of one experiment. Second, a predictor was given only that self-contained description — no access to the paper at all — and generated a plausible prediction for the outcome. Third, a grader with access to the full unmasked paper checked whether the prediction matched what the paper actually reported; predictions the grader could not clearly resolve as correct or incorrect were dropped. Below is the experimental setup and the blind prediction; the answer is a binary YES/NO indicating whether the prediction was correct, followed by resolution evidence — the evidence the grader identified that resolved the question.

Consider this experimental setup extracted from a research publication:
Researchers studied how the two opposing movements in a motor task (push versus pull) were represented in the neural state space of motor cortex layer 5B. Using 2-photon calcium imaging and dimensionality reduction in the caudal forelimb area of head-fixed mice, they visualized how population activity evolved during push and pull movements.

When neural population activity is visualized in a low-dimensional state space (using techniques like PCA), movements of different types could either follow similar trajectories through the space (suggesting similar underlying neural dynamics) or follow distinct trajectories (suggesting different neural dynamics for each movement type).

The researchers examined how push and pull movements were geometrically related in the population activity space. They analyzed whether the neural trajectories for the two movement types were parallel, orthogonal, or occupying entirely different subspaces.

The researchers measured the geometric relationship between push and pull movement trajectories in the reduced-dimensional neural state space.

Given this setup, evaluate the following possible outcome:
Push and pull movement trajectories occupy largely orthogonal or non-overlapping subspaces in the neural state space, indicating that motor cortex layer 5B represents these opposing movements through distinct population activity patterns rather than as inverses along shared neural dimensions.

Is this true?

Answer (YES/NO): NO